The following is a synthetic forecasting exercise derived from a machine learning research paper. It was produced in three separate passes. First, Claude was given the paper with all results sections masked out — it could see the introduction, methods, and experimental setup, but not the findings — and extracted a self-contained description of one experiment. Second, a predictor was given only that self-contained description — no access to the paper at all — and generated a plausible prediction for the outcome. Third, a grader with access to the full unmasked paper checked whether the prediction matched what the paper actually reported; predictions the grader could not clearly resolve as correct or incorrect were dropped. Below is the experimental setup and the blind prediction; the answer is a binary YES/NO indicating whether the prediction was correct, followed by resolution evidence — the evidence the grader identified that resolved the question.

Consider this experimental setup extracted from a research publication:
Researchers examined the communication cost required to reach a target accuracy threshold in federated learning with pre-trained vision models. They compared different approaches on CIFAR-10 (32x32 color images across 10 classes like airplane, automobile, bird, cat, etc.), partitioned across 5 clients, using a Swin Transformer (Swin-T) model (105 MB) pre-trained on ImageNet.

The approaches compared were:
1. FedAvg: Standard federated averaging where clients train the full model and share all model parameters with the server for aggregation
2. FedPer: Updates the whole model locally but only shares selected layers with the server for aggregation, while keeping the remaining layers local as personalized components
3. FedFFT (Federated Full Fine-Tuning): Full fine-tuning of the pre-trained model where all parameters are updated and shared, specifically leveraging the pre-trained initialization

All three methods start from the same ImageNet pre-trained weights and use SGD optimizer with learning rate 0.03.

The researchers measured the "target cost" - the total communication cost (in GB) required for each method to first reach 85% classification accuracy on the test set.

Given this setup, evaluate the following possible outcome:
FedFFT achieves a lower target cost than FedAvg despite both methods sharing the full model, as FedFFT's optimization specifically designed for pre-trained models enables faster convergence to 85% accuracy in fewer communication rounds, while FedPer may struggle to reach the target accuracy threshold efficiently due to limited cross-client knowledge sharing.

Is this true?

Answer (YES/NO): NO